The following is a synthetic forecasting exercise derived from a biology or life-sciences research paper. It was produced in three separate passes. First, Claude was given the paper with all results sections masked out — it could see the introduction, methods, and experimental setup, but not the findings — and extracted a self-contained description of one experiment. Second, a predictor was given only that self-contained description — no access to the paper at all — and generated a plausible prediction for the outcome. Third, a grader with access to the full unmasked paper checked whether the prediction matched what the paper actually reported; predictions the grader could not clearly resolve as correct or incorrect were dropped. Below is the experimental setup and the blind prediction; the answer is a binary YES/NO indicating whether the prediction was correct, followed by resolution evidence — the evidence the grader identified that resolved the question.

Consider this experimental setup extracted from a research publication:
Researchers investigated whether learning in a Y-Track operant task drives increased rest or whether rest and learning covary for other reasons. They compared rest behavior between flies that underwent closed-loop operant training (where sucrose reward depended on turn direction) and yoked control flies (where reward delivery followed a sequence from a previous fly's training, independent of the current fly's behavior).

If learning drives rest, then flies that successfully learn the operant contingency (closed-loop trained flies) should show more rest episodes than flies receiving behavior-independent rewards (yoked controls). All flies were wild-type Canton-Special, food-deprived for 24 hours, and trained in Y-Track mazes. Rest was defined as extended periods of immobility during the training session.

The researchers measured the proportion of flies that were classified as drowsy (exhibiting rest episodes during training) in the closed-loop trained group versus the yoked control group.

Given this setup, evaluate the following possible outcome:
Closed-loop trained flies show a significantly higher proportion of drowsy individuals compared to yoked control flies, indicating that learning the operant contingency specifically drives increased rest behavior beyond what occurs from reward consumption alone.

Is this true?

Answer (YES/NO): NO